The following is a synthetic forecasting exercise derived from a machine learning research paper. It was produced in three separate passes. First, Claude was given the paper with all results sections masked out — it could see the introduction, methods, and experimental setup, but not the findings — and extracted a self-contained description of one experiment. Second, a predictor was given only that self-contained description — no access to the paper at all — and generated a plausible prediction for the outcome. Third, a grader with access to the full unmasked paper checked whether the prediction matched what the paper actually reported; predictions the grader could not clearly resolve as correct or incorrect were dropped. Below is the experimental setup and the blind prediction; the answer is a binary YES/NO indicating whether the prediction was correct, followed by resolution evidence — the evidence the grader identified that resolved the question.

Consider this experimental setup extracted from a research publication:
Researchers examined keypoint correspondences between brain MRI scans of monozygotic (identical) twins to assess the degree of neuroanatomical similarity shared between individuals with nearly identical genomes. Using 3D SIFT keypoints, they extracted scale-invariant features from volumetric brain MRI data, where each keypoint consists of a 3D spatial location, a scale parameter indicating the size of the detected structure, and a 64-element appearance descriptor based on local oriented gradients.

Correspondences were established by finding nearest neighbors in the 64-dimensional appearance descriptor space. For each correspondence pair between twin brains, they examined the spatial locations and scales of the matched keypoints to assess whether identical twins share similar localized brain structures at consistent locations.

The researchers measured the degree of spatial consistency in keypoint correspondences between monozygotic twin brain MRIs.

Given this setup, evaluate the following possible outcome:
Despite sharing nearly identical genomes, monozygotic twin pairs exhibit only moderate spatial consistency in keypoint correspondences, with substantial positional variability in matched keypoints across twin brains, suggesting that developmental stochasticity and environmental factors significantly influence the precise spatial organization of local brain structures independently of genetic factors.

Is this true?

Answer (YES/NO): NO